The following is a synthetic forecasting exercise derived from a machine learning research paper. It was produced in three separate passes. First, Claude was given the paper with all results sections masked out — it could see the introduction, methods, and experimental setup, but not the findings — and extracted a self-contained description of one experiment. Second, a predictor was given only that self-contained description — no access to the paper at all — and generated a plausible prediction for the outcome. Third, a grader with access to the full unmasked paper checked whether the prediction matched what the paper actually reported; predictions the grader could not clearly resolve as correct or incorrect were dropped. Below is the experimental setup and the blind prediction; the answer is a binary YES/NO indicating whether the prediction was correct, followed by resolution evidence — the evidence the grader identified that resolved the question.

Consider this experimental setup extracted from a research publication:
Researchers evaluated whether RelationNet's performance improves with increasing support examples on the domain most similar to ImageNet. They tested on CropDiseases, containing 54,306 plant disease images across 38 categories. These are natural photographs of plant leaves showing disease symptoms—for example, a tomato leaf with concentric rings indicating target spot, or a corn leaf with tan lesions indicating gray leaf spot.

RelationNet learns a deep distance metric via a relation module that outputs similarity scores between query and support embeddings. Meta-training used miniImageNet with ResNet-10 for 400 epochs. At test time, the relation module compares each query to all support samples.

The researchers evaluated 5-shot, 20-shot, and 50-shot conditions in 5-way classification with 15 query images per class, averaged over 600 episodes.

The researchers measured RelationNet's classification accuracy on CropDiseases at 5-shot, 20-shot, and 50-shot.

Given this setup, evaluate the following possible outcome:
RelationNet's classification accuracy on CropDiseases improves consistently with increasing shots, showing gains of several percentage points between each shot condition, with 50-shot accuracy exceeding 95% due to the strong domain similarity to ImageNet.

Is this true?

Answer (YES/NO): NO